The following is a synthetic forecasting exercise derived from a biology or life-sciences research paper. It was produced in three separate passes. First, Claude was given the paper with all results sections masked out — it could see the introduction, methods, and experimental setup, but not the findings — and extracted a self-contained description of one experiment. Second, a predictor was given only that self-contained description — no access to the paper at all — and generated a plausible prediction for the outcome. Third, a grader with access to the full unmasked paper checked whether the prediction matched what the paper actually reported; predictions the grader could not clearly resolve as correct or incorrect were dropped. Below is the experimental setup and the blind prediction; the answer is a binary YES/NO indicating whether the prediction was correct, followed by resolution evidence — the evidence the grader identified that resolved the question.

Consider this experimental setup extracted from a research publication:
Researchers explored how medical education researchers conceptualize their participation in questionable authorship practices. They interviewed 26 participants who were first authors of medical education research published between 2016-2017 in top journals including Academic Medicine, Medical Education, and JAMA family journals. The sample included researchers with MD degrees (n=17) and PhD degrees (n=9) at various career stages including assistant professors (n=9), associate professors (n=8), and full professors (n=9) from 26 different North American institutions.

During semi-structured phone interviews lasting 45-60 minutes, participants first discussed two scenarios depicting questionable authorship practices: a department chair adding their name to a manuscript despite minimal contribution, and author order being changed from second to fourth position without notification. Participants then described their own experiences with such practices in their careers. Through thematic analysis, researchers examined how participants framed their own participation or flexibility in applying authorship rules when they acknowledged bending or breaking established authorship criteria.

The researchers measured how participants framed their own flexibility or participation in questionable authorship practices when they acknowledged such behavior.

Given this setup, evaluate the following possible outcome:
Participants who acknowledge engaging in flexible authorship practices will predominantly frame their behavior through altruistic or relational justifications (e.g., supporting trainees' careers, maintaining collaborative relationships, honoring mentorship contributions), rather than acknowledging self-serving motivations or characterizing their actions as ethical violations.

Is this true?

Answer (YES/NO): YES